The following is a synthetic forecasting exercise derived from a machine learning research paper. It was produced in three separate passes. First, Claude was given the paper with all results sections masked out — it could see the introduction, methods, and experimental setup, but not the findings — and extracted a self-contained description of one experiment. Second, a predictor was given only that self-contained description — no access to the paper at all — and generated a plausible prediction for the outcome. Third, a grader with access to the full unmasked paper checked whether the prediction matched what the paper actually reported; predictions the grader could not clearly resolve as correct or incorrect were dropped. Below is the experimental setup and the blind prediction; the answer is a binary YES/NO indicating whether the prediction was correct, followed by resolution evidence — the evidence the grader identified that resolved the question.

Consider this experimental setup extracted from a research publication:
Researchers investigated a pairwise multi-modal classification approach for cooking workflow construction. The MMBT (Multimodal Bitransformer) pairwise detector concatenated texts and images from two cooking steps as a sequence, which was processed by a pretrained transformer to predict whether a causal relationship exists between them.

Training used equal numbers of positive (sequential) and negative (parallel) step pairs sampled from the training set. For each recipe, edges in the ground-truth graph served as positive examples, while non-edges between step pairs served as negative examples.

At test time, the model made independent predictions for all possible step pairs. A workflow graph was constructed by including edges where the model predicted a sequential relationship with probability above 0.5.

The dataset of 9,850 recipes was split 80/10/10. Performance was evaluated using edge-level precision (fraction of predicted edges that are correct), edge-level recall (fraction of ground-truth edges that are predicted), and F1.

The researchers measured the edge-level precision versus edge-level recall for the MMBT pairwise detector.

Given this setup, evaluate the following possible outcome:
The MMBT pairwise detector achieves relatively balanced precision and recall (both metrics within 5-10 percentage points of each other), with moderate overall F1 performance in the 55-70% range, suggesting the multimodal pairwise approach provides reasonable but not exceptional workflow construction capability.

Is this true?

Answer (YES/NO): NO